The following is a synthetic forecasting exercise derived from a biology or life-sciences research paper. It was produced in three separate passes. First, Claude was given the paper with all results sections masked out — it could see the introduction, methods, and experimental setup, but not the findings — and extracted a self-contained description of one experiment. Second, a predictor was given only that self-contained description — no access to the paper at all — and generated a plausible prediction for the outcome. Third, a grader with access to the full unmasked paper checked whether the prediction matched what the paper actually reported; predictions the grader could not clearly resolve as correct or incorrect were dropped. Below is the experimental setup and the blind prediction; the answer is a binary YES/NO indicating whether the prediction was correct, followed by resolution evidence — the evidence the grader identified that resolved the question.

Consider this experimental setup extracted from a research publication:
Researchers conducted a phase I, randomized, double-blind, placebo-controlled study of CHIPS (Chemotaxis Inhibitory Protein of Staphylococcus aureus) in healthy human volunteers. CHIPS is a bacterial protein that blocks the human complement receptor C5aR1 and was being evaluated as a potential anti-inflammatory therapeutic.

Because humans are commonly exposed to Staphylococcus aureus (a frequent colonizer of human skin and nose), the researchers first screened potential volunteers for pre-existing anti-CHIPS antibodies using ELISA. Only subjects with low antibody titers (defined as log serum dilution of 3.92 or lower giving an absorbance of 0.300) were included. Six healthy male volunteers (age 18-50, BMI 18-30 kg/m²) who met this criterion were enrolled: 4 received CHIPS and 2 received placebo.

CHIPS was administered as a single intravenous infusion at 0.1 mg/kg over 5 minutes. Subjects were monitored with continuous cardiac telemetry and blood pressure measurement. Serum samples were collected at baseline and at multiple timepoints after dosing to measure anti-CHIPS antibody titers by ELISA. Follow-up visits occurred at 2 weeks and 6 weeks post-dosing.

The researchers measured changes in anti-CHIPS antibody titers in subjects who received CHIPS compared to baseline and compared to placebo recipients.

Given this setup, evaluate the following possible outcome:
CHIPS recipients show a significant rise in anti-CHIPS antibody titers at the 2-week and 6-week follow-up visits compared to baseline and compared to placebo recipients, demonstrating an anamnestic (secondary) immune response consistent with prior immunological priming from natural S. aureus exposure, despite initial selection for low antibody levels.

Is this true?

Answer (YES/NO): YES